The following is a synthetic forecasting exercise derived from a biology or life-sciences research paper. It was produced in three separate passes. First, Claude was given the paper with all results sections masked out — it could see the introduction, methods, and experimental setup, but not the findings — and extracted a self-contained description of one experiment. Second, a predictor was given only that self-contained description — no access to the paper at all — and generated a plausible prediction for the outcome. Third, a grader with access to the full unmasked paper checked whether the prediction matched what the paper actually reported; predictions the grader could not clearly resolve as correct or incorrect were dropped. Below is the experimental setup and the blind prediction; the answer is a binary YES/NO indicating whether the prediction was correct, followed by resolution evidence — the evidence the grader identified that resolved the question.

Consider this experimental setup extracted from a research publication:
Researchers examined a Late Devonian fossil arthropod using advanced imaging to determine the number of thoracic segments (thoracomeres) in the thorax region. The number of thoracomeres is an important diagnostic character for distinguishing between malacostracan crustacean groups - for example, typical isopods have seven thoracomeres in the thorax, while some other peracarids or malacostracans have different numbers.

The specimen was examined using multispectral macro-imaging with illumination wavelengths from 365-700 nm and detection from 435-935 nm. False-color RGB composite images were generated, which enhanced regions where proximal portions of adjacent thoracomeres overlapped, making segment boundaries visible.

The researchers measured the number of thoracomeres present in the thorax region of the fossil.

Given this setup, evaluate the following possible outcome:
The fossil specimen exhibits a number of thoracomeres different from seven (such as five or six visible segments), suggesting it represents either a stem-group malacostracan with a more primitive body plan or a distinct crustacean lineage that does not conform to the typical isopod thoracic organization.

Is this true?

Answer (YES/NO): NO